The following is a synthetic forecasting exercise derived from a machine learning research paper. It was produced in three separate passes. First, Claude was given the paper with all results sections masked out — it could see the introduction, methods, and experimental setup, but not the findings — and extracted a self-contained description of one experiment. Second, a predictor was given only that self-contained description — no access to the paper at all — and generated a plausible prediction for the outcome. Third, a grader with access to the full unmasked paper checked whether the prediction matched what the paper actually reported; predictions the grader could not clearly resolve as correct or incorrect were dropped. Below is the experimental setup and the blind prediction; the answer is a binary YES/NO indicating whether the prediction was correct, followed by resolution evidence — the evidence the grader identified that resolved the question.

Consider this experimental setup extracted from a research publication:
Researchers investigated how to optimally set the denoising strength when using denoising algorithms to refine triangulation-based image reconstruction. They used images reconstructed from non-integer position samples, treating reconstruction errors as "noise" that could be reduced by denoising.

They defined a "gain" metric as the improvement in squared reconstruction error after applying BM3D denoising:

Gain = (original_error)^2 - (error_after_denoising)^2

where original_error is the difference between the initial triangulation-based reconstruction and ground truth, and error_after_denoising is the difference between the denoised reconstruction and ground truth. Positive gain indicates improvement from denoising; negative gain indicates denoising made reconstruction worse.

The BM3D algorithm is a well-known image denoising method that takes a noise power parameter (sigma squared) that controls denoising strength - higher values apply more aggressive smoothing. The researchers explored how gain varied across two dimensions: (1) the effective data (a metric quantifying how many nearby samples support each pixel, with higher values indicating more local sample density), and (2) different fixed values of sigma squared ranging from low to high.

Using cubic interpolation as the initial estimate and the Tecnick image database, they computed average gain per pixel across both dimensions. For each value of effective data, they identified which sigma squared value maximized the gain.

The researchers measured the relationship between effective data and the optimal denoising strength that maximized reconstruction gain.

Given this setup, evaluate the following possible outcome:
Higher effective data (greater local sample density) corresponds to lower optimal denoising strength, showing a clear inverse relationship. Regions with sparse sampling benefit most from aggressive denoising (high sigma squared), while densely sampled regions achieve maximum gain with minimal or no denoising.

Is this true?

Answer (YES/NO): YES